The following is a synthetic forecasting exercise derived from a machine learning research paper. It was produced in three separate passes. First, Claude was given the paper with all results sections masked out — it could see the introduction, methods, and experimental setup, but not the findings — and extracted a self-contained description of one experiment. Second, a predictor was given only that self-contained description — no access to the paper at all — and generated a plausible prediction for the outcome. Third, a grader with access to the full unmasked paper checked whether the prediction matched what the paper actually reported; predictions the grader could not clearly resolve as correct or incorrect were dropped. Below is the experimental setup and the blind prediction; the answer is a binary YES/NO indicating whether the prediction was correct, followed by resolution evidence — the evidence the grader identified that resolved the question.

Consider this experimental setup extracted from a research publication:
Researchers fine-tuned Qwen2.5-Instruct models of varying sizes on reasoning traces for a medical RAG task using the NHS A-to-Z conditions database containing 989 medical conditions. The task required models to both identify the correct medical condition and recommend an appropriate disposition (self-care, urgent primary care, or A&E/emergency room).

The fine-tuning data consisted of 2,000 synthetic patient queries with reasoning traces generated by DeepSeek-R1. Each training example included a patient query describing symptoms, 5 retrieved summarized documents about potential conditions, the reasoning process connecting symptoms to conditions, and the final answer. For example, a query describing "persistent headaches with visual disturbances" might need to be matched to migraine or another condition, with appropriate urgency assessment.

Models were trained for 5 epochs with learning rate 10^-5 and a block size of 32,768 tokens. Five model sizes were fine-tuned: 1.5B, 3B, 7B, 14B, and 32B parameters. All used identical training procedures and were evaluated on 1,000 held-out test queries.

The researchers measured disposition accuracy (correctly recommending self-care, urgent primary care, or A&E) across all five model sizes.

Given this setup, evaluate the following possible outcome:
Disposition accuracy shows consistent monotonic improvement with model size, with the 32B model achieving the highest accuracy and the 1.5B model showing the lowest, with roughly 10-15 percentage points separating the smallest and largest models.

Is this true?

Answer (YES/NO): NO